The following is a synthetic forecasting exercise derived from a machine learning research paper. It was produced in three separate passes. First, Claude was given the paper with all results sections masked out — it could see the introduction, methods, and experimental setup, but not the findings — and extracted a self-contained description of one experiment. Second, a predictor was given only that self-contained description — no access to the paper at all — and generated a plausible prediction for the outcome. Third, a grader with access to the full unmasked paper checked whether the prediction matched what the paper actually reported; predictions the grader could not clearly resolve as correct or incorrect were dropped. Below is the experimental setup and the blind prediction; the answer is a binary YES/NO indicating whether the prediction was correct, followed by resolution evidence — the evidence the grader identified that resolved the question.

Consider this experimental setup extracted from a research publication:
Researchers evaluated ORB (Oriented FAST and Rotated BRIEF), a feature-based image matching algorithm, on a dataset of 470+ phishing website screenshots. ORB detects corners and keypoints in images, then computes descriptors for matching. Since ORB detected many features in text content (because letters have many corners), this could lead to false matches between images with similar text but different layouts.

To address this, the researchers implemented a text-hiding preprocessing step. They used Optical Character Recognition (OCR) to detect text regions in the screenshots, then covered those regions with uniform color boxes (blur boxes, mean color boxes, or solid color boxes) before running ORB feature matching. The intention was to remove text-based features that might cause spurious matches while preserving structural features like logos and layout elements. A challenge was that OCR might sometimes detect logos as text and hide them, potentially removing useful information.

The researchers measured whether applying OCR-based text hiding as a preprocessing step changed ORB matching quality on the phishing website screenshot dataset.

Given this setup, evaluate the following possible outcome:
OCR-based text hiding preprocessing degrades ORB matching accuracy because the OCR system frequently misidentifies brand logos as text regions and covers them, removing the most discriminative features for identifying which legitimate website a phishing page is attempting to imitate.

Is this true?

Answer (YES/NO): NO